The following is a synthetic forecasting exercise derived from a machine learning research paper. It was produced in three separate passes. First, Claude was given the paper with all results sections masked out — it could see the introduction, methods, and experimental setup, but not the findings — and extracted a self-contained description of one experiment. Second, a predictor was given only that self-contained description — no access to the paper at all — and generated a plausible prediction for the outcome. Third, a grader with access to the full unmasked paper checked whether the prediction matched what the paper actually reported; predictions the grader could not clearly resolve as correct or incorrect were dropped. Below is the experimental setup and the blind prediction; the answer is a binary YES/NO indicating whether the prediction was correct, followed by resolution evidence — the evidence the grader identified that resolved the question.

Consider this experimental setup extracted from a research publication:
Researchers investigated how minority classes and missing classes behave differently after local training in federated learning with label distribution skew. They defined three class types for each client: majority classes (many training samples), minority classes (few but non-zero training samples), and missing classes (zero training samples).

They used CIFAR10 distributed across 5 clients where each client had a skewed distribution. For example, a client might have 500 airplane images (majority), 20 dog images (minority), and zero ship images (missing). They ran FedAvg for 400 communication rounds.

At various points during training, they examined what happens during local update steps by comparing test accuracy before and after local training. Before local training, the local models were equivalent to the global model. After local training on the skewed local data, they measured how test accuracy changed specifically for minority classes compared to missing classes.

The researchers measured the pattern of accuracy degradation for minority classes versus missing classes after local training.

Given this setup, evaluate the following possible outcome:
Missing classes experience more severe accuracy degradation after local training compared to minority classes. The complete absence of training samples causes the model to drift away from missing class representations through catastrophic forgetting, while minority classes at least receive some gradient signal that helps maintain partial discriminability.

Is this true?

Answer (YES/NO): YES